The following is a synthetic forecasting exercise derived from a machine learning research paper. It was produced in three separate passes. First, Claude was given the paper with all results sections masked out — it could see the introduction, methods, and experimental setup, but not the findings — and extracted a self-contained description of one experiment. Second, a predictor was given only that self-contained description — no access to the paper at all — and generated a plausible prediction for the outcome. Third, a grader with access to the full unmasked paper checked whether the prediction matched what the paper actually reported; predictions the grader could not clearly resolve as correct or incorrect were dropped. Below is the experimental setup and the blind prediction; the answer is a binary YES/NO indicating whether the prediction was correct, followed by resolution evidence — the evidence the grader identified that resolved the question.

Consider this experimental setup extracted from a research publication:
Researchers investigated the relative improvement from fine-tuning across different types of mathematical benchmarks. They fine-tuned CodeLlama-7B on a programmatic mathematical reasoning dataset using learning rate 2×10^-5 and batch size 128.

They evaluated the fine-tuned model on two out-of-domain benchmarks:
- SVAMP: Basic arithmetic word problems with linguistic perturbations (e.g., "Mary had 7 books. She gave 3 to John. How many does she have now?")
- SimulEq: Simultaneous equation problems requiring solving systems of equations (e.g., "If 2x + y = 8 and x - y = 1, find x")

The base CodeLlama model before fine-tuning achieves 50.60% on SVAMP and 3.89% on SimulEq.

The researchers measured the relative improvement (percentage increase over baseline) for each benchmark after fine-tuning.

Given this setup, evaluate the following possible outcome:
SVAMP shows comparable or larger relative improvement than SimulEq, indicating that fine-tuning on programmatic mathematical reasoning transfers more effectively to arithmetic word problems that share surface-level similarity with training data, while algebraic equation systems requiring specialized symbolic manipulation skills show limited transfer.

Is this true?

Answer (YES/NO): NO